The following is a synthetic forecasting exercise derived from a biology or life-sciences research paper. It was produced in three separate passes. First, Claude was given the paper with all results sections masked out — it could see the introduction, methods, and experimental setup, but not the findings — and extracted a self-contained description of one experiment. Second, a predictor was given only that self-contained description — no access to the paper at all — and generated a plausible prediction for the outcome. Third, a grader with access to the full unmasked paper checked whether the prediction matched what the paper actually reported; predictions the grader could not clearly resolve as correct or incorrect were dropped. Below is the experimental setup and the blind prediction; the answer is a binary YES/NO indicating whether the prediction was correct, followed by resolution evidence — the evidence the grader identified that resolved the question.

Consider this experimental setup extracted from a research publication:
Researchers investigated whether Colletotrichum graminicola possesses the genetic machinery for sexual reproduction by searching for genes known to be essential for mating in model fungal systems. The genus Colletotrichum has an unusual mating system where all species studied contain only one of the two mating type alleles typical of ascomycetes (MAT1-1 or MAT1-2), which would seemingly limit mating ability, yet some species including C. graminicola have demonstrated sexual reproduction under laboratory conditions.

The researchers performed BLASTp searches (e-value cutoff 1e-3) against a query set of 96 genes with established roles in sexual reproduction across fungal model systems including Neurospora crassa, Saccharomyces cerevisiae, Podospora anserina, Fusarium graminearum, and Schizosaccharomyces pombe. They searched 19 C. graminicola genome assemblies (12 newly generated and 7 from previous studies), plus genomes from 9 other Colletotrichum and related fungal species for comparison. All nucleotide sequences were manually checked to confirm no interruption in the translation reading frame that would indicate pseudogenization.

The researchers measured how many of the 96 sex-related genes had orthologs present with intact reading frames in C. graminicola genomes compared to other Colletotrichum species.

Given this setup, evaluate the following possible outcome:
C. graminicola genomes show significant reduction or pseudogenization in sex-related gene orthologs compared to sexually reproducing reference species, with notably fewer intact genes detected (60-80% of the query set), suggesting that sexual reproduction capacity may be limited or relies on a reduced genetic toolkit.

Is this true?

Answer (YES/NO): NO